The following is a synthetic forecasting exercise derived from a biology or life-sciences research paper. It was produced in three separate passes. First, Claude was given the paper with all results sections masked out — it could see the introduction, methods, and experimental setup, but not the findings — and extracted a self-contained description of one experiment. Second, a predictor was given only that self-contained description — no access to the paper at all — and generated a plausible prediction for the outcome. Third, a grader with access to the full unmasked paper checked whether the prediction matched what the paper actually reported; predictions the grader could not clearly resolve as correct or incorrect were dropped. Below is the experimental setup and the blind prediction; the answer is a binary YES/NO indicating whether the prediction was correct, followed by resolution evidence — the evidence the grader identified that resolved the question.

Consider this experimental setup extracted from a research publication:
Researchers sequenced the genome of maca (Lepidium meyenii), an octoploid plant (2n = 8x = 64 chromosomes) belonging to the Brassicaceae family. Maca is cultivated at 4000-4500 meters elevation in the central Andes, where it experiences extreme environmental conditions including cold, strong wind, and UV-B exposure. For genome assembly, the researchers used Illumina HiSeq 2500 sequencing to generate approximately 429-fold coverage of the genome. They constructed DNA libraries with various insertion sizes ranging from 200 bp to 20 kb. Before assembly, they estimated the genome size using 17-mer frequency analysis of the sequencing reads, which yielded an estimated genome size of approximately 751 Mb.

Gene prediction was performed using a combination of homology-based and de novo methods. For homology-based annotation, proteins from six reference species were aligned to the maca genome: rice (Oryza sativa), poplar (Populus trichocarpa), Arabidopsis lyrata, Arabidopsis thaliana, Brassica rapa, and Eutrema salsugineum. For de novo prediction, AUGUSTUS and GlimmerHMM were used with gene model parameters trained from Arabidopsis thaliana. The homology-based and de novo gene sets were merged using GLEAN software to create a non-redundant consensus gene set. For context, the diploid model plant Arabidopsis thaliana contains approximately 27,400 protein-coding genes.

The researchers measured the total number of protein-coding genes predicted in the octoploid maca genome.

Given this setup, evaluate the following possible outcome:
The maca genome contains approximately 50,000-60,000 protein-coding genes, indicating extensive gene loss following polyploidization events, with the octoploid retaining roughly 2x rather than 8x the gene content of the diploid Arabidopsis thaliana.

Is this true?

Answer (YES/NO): YES